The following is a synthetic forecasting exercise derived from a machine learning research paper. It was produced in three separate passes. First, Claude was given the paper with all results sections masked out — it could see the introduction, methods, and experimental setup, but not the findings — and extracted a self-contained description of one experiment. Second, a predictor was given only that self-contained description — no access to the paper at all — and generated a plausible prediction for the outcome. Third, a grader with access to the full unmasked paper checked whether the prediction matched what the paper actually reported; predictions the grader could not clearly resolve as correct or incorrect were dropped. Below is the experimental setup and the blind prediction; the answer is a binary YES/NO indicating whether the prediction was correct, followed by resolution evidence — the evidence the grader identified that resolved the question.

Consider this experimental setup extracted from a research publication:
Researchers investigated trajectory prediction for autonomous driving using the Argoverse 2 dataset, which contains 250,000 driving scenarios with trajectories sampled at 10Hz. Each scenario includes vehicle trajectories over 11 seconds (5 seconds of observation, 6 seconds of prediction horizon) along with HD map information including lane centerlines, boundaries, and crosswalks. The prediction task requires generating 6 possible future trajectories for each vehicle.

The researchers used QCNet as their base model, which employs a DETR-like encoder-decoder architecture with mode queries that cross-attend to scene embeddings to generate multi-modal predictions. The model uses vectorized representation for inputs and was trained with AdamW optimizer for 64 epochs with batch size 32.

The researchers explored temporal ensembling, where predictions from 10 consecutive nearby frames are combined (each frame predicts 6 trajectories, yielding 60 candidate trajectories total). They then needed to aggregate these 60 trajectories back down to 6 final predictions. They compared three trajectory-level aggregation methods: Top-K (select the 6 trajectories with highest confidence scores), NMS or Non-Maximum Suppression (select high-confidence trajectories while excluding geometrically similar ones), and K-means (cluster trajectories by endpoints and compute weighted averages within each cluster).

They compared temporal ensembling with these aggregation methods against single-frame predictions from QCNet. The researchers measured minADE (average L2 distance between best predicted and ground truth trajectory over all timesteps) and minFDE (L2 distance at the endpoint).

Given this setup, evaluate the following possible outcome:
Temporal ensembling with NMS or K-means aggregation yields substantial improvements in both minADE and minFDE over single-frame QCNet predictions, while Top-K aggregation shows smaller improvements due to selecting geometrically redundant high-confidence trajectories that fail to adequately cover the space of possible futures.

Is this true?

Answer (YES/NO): NO